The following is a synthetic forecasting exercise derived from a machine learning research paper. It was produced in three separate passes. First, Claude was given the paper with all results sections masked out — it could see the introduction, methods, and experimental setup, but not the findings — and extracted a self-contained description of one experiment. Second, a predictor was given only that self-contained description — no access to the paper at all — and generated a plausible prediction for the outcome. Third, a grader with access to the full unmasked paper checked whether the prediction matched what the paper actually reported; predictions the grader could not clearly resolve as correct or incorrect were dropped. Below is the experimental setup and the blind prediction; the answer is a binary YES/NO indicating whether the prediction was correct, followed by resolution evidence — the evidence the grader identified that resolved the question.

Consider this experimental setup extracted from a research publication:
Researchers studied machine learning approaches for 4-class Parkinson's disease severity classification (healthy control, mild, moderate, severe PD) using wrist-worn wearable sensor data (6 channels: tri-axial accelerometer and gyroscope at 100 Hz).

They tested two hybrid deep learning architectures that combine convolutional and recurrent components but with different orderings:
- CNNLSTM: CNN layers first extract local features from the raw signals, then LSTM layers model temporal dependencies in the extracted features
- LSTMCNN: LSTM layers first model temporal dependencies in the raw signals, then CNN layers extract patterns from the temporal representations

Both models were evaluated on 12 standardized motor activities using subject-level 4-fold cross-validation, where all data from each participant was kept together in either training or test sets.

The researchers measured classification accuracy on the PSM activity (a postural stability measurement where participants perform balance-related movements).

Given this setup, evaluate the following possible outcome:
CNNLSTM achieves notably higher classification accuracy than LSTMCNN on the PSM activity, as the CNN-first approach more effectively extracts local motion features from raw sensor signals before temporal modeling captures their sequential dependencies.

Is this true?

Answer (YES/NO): NO